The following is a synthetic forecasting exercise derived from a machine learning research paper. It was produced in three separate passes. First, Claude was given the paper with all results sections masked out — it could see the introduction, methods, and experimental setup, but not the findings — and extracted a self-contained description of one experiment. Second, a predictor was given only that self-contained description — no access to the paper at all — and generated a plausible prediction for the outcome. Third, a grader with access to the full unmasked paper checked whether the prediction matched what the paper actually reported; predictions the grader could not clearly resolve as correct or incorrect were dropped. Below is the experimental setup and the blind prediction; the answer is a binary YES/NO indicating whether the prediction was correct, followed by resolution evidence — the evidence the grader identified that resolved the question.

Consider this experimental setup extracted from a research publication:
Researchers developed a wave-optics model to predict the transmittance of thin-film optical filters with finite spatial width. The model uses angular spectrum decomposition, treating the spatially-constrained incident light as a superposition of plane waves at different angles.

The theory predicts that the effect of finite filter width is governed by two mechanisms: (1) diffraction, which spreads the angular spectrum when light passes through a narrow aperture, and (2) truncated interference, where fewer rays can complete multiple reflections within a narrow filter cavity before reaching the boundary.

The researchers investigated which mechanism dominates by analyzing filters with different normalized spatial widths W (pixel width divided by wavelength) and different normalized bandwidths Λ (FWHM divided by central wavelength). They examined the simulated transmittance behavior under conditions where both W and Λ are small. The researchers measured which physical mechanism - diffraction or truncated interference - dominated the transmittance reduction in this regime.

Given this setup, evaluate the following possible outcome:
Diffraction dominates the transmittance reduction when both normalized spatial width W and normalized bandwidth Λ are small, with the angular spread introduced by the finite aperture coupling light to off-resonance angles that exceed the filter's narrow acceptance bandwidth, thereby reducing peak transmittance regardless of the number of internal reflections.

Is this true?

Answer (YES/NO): YES